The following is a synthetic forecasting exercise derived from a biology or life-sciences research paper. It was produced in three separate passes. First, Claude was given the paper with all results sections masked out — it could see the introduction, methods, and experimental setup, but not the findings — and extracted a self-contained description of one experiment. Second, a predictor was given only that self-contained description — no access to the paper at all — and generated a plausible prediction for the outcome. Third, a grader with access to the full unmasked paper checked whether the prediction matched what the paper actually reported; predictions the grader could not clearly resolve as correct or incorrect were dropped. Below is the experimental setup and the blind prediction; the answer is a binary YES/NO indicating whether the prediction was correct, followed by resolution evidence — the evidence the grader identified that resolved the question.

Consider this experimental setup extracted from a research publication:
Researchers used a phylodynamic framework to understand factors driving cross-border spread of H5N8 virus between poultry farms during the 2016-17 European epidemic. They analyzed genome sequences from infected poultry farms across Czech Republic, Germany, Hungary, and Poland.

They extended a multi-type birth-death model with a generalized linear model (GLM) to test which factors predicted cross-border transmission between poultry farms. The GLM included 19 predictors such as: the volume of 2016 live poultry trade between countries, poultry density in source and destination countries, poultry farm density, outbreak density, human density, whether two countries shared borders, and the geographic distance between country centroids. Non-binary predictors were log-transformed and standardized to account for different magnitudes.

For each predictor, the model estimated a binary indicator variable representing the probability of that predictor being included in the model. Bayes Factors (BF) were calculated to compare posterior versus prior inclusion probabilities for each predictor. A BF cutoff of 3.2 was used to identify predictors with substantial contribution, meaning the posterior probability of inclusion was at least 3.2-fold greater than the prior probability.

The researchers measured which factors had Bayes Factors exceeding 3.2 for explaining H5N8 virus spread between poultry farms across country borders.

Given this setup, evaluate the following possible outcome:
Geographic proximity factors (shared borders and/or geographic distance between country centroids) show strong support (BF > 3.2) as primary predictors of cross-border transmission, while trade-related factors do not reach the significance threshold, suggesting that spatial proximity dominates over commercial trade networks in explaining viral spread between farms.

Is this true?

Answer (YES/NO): NO